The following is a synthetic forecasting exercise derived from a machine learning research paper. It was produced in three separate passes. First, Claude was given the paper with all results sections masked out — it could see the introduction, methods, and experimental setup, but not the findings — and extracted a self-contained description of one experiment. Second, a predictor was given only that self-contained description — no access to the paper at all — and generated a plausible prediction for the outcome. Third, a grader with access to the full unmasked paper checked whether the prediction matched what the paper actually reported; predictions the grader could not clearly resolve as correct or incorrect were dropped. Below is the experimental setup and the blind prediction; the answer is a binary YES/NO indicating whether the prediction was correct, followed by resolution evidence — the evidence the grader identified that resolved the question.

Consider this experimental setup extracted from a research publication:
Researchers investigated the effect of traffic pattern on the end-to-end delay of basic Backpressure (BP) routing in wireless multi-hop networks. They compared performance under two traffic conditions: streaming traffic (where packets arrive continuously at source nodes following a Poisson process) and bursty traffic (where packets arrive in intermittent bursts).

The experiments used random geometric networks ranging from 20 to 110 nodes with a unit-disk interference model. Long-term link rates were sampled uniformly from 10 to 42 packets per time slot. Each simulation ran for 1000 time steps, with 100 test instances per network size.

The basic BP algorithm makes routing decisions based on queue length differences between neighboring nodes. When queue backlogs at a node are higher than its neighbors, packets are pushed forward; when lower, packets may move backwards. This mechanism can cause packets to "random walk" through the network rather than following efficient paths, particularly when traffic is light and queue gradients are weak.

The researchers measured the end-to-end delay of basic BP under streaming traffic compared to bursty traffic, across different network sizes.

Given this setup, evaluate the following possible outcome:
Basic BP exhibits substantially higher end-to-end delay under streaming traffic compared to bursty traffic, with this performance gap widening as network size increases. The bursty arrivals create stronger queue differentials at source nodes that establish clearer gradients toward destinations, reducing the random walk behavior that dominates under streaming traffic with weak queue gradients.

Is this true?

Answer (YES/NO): NO